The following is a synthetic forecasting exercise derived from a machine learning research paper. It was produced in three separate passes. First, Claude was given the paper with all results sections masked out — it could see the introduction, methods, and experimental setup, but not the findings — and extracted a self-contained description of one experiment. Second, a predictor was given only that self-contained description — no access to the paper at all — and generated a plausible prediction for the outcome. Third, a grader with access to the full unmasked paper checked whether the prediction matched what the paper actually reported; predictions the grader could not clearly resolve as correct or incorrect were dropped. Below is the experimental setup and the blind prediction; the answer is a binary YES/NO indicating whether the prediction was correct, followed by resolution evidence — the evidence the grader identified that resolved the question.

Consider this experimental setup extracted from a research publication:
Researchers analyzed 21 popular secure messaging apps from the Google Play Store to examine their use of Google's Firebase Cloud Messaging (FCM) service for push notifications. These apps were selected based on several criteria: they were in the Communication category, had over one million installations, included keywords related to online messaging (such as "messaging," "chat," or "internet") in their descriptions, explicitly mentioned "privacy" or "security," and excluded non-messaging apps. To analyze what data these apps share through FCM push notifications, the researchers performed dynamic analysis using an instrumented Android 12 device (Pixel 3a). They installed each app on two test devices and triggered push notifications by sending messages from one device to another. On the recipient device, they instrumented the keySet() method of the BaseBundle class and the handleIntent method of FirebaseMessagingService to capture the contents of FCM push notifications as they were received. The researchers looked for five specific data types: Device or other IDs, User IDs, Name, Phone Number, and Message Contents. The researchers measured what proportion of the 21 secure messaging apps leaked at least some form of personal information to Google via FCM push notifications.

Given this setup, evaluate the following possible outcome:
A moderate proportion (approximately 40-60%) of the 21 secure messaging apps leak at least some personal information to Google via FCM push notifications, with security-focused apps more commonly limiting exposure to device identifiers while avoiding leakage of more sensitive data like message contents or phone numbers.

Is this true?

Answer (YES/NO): NO